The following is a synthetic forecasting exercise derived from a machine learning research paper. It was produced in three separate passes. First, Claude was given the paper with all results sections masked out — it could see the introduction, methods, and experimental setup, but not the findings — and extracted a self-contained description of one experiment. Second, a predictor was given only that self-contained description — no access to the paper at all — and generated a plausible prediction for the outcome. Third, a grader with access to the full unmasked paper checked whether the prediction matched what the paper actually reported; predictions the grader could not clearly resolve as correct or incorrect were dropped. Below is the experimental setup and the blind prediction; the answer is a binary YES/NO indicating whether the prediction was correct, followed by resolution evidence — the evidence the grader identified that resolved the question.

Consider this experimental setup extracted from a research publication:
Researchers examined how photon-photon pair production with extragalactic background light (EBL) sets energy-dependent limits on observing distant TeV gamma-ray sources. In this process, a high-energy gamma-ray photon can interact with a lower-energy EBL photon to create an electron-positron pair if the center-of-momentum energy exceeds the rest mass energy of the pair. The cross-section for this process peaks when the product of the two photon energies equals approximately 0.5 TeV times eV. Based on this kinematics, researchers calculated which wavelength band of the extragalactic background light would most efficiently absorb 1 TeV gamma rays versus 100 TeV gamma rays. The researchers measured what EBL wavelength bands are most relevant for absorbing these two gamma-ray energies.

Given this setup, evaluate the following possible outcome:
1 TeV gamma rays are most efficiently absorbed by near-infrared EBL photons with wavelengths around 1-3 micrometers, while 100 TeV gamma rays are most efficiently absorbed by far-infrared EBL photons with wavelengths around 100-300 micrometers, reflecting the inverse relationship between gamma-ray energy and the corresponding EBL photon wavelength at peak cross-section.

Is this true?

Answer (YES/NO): YES